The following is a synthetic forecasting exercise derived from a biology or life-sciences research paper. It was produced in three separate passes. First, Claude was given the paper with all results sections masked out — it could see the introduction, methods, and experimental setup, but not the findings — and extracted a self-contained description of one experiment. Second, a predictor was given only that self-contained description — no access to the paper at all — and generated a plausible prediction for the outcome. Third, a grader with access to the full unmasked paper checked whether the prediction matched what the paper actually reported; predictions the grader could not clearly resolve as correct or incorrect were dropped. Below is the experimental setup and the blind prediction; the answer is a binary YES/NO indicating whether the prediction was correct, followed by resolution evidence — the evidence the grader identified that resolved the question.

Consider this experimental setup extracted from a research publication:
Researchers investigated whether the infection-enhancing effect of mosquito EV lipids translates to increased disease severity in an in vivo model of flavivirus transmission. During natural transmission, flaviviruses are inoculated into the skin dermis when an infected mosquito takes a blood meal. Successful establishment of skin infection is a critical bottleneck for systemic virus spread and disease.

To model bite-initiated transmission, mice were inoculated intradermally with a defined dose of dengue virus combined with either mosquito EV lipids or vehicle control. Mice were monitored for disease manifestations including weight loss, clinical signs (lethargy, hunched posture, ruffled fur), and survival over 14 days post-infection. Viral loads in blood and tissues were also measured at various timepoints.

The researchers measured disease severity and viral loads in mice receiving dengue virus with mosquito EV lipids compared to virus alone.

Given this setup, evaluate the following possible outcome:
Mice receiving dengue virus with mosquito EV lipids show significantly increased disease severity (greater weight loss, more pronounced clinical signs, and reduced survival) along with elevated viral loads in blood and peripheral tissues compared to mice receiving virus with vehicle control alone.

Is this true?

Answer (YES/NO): NO